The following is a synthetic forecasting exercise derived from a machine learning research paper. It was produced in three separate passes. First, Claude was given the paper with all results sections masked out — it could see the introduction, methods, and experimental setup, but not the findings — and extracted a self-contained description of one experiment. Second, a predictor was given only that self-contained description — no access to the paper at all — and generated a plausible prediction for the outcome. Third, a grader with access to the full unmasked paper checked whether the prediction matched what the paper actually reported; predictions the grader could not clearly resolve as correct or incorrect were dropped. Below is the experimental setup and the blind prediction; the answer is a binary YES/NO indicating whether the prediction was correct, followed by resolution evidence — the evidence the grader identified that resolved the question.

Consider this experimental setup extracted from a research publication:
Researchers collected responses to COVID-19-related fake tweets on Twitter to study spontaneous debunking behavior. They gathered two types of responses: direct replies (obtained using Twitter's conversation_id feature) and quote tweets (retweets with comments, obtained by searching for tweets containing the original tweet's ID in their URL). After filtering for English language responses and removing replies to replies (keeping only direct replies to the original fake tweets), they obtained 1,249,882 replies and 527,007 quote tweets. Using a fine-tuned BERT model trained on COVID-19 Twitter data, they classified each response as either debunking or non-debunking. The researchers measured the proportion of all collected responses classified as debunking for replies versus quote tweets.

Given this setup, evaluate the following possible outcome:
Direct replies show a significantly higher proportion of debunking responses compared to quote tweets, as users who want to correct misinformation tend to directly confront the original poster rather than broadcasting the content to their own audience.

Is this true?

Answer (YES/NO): YES